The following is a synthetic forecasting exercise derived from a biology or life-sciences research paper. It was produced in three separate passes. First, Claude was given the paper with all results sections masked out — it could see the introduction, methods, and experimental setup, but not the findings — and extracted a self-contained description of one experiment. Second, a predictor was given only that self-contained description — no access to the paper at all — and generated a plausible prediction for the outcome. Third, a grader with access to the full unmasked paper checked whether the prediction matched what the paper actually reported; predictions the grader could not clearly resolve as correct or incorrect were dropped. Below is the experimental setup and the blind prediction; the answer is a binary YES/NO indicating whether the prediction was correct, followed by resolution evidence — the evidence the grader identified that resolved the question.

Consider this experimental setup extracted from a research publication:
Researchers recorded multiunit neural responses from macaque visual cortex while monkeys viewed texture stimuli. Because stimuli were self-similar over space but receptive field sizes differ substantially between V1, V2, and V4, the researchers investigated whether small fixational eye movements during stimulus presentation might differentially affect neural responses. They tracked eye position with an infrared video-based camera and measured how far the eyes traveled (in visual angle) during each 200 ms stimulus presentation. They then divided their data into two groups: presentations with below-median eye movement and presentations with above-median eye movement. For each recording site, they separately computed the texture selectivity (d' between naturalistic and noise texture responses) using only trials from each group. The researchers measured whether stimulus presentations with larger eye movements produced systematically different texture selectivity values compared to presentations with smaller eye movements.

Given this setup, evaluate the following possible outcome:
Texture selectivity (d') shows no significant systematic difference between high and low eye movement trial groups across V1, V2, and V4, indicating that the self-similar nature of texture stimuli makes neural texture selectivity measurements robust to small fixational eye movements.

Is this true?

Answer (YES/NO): YES